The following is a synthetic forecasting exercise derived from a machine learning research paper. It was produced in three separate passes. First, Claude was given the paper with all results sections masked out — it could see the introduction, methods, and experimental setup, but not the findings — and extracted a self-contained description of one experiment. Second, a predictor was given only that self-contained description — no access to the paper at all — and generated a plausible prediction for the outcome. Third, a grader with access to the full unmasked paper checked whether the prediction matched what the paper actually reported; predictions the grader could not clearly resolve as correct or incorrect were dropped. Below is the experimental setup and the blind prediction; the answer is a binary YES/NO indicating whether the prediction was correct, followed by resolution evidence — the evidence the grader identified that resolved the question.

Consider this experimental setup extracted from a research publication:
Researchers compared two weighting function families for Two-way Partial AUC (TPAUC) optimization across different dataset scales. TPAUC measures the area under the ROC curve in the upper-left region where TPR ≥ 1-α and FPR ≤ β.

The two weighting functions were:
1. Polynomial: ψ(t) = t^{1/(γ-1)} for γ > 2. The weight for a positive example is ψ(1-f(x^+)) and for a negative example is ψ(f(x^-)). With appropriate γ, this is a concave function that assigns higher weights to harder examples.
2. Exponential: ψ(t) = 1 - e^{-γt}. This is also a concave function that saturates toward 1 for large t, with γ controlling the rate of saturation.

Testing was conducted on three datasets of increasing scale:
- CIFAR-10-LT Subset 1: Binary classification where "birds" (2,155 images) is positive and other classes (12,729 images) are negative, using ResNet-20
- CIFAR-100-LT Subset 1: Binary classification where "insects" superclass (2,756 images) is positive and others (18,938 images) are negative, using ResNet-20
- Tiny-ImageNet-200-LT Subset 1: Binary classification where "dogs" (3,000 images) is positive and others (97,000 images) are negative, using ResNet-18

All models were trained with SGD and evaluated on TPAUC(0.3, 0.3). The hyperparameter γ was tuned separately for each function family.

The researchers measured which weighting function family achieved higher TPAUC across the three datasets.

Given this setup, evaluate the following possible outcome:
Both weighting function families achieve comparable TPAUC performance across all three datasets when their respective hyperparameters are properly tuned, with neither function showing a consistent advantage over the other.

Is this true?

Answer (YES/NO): NO